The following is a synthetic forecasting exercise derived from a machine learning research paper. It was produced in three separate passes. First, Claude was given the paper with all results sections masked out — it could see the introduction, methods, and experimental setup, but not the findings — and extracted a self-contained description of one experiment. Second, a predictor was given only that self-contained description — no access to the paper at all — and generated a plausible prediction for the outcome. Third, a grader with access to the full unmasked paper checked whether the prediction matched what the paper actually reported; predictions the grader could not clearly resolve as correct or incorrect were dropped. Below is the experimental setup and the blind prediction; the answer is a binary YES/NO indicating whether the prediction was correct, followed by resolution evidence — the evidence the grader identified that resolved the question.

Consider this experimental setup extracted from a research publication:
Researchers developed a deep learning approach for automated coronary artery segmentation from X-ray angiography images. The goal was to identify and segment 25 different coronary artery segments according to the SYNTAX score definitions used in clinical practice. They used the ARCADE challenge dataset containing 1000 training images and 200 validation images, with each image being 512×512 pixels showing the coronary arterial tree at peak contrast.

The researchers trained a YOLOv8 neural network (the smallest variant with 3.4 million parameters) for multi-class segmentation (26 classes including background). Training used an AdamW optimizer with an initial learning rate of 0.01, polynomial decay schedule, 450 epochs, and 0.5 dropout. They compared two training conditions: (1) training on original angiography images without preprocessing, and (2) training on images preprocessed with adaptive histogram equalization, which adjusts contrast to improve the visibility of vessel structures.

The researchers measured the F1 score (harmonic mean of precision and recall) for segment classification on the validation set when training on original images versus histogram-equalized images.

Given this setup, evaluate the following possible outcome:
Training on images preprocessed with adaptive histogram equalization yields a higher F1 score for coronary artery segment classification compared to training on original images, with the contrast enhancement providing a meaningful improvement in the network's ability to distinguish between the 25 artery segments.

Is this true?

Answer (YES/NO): YES